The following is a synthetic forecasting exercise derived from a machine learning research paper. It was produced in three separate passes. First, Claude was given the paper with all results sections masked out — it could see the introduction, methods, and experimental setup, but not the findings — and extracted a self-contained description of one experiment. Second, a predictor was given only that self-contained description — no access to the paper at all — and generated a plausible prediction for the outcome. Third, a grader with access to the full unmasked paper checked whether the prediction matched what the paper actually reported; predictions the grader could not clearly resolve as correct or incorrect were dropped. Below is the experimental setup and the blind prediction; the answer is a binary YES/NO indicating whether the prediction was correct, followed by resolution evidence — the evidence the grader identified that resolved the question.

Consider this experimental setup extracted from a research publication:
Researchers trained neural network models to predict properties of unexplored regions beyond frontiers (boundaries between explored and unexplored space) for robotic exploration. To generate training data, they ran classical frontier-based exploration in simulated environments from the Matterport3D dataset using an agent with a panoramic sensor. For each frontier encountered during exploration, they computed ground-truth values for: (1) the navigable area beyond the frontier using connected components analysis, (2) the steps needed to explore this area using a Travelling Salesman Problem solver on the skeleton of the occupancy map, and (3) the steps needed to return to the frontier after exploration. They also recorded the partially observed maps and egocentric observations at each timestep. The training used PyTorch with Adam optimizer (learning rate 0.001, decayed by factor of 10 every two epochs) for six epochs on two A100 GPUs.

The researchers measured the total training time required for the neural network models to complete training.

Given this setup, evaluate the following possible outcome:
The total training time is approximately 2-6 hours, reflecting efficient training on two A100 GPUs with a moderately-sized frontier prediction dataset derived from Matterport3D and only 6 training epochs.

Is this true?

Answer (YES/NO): NO